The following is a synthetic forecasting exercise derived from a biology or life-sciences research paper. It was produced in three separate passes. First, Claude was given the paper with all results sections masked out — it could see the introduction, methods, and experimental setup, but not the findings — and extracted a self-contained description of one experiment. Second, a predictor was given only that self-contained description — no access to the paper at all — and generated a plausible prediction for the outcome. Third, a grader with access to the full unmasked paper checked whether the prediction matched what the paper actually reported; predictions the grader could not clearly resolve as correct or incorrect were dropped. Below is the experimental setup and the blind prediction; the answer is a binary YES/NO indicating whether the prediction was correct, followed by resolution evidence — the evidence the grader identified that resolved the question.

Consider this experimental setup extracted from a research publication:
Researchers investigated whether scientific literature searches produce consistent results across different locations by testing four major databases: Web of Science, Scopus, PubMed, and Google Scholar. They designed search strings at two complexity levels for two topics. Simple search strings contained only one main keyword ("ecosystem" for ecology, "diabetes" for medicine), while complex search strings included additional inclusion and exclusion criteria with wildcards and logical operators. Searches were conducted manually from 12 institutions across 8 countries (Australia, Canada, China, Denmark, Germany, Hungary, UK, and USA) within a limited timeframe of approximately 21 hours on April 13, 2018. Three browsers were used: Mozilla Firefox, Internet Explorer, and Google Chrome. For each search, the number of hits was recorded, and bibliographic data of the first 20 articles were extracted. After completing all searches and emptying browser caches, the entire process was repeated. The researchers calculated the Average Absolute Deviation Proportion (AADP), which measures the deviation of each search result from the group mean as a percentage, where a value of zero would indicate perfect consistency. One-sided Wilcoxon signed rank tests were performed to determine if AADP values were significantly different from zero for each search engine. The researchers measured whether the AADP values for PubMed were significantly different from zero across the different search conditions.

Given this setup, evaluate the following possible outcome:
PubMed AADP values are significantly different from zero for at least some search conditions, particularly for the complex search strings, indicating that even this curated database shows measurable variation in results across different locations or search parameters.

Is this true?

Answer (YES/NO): NO